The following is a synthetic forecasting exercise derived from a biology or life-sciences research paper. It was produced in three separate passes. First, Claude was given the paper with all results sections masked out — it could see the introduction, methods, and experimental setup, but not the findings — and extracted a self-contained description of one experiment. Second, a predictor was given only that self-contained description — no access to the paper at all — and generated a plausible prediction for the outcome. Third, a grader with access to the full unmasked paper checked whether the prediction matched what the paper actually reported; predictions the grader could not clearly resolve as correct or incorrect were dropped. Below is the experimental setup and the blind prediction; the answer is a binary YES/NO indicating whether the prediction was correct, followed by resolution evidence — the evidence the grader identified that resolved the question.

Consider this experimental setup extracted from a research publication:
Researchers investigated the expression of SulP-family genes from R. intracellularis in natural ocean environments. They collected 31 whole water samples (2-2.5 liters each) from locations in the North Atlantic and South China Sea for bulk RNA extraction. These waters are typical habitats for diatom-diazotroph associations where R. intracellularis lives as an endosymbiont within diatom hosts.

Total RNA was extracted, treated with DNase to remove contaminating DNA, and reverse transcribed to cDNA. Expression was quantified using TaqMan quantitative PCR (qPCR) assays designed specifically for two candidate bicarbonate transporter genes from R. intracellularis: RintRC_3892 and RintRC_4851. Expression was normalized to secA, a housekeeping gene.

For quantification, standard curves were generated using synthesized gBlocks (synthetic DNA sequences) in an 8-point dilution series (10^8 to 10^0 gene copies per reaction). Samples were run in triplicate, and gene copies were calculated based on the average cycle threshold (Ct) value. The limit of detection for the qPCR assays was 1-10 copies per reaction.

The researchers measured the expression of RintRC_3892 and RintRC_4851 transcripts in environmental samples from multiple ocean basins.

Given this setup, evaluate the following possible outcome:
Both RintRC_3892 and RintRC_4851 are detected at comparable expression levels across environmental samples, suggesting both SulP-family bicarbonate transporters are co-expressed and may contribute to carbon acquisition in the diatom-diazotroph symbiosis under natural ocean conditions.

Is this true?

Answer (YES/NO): NO